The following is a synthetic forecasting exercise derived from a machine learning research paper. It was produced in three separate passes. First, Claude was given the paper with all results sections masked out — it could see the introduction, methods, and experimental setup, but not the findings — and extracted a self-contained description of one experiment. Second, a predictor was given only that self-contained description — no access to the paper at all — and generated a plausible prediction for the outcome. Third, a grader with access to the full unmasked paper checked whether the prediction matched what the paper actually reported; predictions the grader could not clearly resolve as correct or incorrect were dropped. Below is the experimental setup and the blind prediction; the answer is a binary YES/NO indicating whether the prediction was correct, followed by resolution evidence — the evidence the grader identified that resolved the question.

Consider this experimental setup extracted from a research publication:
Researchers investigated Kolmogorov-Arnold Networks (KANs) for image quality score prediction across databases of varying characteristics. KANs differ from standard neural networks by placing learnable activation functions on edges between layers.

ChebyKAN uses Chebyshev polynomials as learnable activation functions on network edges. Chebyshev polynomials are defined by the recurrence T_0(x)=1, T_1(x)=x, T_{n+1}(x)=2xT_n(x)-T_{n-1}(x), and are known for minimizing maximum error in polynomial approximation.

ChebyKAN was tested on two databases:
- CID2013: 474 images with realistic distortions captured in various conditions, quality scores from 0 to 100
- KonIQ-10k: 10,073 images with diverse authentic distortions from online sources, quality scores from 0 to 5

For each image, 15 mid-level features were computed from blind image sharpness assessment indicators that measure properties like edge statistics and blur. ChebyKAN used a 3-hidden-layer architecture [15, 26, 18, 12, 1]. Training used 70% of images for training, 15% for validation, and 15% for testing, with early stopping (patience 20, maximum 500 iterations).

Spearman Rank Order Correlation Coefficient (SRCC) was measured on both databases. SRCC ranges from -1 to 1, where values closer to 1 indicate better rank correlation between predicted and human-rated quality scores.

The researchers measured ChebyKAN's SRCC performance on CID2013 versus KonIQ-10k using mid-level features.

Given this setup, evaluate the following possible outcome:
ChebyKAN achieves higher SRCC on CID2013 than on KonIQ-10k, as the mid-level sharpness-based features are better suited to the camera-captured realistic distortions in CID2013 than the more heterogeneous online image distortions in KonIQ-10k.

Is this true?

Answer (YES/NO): YES